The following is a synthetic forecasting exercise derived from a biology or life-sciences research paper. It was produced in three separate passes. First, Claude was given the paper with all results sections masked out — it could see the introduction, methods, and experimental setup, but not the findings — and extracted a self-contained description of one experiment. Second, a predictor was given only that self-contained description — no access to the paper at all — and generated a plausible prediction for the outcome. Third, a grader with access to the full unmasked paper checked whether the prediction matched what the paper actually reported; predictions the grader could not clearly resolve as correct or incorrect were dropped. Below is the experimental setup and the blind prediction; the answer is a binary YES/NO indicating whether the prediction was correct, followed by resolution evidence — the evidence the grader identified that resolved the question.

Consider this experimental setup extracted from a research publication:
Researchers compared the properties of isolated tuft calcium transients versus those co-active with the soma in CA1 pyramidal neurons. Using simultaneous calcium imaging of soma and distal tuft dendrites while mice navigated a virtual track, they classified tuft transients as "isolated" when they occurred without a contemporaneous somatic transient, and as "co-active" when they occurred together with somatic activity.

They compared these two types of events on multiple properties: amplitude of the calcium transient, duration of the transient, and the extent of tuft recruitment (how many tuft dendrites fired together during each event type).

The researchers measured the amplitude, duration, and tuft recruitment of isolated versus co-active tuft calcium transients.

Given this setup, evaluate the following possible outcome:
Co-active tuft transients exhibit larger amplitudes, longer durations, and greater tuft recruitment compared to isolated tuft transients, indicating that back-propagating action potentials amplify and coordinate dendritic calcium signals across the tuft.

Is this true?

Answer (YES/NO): NO